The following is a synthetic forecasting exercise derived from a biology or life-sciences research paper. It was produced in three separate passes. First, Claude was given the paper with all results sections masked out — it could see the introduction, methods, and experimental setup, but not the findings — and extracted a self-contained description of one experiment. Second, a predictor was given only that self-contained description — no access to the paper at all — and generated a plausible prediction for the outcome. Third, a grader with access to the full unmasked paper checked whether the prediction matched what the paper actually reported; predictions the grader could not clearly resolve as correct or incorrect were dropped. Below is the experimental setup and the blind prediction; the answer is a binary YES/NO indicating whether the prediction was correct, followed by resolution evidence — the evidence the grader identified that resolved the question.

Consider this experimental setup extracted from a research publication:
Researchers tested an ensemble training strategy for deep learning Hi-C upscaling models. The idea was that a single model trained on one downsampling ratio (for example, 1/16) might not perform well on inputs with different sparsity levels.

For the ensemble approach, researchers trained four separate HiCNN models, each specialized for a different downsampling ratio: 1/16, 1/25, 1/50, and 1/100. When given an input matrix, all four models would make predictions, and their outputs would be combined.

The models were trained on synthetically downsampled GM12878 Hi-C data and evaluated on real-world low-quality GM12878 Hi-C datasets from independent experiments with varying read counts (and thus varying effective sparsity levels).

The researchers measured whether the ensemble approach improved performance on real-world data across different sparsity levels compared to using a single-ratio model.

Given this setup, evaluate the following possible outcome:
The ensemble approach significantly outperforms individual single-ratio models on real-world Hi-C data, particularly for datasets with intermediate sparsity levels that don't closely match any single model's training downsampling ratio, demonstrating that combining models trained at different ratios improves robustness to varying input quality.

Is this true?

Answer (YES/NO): NO